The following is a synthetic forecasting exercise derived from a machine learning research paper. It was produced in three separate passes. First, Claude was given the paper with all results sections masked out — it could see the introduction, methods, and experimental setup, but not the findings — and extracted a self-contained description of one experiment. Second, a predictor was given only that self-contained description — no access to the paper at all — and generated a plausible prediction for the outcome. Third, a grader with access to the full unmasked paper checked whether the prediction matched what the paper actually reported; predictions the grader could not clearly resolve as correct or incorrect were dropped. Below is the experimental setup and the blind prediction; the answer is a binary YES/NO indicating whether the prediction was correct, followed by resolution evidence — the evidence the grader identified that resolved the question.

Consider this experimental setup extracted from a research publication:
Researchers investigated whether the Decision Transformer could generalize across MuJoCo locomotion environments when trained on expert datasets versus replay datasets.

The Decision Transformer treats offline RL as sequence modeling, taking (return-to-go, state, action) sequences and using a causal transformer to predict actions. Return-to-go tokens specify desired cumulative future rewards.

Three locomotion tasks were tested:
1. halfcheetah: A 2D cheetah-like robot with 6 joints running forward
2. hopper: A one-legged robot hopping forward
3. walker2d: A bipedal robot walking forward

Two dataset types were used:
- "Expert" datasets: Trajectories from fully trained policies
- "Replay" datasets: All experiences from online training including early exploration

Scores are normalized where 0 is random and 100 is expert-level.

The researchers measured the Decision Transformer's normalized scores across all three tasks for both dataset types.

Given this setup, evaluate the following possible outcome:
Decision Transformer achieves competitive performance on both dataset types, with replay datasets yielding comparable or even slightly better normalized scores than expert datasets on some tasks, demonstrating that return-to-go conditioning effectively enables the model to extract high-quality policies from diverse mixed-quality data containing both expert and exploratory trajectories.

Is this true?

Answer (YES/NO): NO